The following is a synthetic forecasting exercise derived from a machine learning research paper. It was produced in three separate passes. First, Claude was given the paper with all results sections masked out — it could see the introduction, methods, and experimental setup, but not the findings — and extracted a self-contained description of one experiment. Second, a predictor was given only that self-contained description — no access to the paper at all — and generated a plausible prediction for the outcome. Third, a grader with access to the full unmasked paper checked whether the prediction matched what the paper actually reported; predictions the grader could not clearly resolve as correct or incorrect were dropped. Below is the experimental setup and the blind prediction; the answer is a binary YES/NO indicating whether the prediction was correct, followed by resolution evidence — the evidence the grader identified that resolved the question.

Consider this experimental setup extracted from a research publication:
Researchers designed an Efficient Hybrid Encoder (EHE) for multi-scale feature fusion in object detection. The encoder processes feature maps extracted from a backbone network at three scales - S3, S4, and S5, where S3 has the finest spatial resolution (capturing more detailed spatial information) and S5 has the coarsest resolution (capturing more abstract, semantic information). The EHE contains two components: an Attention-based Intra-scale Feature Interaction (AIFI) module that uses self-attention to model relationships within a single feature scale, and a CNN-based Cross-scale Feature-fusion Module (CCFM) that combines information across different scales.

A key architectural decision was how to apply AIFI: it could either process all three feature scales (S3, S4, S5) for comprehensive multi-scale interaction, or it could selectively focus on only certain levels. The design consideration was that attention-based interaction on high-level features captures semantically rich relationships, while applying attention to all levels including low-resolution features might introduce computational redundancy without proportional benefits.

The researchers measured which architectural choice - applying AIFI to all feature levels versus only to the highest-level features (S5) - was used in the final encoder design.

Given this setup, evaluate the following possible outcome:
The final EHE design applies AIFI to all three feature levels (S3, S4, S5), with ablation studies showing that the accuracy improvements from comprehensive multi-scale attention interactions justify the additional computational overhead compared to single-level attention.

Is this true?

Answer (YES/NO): NO